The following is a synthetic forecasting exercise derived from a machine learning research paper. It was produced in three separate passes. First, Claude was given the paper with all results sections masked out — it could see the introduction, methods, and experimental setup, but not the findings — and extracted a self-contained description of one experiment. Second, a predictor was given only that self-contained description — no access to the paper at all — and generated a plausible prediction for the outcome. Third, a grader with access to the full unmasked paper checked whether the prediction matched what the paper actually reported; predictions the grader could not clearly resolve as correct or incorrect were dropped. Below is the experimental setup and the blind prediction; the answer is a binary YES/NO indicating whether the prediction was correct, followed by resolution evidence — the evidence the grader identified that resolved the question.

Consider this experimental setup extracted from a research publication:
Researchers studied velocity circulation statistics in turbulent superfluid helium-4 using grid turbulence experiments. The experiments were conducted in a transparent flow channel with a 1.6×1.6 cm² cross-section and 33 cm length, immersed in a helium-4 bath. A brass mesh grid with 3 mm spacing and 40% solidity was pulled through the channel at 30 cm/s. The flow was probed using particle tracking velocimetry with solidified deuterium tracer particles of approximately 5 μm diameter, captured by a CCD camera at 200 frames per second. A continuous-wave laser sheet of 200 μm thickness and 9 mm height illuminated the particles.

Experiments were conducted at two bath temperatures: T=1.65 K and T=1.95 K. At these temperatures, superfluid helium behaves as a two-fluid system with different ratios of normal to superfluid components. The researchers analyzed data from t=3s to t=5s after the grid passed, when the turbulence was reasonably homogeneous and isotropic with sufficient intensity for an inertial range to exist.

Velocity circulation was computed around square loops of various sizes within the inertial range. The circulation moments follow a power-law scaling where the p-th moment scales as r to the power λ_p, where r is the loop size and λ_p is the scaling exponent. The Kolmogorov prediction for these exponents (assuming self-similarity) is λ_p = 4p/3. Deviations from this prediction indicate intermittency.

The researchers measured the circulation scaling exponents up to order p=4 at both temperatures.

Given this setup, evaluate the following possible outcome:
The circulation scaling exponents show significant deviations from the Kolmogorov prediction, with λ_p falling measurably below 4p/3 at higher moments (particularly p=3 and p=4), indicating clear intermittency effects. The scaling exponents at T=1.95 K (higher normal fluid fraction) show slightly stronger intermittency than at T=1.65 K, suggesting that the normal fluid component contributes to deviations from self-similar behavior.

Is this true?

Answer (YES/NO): NO